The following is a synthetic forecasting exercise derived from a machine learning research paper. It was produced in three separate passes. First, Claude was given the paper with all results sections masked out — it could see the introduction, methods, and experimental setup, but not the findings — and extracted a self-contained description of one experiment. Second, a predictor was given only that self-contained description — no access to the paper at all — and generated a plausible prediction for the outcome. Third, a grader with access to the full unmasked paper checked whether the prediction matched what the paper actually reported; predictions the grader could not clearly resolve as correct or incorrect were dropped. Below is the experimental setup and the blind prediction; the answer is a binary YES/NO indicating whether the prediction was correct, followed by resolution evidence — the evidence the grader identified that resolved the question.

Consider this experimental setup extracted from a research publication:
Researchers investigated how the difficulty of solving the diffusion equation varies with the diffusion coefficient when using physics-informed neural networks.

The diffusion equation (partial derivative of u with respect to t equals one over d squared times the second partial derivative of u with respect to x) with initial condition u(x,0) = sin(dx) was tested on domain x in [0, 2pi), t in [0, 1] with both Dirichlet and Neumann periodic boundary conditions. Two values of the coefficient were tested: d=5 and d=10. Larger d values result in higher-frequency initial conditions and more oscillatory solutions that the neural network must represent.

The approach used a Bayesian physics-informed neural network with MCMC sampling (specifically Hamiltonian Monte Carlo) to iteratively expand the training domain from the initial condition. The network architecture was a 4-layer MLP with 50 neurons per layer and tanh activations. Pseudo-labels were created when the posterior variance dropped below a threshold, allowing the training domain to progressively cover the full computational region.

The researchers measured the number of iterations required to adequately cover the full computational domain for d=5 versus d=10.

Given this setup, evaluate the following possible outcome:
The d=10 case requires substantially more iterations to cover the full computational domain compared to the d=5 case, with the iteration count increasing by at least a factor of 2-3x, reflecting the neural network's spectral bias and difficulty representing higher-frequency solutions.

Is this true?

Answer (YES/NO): NO